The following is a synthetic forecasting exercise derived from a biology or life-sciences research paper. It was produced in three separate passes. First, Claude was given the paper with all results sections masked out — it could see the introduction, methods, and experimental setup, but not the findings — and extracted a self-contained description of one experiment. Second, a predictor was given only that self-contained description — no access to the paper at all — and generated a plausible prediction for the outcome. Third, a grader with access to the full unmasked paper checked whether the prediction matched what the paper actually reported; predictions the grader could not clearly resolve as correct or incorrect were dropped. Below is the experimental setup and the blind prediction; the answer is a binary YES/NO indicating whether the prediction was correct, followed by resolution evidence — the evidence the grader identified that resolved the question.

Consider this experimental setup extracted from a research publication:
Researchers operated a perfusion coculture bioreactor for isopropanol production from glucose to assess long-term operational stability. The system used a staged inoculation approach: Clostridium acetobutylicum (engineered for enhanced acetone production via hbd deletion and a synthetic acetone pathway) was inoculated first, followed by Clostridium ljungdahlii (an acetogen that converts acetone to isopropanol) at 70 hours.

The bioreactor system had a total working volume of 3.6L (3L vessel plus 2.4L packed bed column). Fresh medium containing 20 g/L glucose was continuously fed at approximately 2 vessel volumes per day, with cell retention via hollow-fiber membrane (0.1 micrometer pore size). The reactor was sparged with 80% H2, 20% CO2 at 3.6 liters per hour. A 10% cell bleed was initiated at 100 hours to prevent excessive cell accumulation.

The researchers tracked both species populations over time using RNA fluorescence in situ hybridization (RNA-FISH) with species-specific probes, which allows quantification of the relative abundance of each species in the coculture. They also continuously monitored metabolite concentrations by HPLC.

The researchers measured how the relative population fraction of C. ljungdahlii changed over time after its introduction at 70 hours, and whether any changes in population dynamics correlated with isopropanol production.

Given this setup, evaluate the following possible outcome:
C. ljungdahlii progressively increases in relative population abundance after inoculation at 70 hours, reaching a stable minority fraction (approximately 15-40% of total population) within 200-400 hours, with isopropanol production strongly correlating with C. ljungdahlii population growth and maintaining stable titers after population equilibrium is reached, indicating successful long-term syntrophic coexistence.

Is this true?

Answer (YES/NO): NO